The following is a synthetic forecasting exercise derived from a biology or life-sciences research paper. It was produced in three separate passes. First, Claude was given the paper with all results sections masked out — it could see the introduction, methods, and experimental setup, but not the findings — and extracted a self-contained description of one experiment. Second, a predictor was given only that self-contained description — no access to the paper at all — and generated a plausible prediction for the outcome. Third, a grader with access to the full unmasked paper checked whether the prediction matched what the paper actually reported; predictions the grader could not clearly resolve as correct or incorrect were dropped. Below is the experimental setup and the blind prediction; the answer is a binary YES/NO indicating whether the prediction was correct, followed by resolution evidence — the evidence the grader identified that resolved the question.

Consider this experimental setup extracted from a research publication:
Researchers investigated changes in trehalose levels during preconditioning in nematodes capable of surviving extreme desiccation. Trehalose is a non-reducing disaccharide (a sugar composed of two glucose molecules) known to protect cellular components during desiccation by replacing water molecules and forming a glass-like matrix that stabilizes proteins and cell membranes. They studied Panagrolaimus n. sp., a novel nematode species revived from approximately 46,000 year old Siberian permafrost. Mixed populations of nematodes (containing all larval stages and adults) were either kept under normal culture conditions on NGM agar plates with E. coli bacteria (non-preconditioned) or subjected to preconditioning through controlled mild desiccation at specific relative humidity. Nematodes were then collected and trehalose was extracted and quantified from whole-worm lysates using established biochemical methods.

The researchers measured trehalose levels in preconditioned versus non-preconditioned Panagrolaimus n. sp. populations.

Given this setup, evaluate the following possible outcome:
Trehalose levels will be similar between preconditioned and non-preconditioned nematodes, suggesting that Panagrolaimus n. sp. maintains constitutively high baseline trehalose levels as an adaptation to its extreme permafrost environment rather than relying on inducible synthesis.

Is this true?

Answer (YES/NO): NO